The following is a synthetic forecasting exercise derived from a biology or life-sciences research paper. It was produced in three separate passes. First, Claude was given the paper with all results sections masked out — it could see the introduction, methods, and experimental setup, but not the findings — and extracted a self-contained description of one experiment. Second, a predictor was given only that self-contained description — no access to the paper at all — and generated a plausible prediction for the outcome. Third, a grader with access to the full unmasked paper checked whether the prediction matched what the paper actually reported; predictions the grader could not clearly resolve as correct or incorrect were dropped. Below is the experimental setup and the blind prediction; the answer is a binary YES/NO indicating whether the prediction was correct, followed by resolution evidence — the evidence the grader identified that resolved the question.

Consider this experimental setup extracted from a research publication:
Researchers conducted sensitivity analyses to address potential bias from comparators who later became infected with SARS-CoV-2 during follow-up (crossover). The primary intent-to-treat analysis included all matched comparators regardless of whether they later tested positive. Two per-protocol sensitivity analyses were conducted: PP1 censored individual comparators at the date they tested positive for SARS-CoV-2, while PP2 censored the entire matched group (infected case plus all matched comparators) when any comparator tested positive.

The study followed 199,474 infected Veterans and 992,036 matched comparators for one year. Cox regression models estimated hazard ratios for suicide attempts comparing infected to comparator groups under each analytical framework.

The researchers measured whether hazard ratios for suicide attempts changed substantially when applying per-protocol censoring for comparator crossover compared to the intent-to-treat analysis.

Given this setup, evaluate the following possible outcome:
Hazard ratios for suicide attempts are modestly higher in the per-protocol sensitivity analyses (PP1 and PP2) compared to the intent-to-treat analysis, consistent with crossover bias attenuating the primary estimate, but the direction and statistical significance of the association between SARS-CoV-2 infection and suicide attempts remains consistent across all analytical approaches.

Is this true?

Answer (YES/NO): NO